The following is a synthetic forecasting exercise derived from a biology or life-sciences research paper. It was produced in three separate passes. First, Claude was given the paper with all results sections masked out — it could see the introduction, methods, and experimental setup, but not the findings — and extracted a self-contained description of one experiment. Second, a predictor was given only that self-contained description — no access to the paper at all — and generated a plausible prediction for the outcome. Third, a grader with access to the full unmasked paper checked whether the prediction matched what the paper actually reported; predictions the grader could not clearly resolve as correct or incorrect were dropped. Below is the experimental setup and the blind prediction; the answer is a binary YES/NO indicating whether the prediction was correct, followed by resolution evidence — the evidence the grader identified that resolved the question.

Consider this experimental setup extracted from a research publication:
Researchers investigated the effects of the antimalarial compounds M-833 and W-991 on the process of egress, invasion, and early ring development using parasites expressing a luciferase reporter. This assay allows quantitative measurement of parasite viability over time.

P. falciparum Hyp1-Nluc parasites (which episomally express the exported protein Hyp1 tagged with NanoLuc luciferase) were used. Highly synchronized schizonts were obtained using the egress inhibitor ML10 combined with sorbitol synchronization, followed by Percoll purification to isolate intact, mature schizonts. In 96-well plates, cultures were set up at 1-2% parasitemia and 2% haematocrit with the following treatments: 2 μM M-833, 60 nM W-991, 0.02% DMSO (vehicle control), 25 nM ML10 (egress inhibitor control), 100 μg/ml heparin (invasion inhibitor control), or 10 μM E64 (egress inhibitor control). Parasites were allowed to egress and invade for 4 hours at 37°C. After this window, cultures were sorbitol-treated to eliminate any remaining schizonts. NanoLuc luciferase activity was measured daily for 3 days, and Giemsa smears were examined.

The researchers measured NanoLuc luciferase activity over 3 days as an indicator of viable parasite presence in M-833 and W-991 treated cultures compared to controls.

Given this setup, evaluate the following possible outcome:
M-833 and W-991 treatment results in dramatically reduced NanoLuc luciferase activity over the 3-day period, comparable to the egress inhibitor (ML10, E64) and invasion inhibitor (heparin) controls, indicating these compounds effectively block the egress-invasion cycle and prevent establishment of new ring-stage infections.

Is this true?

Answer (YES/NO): NO